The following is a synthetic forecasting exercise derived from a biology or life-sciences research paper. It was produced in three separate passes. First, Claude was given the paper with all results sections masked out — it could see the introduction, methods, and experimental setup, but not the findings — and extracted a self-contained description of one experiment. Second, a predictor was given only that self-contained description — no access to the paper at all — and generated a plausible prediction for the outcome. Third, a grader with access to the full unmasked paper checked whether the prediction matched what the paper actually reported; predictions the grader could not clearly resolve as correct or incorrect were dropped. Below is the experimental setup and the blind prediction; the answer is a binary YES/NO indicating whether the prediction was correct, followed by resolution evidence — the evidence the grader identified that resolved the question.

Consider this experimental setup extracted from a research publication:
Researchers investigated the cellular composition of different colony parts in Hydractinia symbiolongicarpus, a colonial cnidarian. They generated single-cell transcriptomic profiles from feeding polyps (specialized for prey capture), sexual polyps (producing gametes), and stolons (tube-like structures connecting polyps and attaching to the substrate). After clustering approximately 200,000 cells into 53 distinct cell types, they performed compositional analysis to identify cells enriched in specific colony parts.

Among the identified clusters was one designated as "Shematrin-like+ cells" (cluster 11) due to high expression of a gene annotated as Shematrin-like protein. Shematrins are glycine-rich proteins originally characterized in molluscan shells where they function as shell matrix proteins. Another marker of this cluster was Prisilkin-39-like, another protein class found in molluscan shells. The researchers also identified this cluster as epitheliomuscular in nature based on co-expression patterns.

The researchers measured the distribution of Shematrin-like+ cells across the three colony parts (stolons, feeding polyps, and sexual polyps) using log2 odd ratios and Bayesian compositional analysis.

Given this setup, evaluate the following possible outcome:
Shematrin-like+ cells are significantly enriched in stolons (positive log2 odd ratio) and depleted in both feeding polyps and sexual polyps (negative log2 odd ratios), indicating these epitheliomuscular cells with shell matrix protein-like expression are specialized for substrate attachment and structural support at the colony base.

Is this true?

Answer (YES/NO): YES